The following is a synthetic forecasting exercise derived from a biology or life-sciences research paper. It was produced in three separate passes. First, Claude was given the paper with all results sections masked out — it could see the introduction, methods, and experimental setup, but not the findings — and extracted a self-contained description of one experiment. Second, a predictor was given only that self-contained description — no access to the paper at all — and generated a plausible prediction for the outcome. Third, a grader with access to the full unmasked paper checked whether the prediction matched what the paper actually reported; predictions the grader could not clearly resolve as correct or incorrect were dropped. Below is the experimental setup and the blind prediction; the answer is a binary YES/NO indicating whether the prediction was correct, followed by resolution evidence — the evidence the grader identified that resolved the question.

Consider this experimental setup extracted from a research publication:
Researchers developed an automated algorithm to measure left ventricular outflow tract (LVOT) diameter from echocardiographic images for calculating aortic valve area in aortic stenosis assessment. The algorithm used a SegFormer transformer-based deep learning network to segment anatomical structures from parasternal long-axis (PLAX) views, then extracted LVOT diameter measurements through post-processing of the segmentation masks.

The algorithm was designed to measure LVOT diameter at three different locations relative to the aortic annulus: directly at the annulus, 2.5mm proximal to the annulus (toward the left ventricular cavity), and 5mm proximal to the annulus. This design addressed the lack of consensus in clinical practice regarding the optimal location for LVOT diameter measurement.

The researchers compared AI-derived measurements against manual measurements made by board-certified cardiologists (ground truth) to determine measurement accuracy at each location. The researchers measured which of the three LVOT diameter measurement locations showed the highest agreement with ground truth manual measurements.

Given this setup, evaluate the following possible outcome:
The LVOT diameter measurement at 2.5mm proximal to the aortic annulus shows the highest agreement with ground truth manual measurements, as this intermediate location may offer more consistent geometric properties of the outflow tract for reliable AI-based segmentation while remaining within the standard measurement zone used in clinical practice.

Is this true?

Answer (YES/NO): NO